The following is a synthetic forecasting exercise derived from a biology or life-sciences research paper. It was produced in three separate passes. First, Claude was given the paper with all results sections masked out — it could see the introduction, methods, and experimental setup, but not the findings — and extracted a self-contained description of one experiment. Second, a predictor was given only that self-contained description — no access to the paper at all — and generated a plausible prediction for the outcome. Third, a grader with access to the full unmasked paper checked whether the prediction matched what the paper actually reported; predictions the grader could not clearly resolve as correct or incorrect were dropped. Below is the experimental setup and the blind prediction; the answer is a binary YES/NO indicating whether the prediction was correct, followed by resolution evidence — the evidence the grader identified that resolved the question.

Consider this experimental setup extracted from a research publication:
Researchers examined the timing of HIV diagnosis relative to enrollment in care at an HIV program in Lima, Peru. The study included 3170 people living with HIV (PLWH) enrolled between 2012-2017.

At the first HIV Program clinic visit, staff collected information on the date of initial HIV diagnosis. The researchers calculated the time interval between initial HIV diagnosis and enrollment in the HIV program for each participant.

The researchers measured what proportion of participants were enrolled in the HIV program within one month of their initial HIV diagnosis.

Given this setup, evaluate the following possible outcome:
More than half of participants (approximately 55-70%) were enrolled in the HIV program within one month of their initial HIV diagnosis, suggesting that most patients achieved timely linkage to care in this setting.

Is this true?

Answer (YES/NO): NO